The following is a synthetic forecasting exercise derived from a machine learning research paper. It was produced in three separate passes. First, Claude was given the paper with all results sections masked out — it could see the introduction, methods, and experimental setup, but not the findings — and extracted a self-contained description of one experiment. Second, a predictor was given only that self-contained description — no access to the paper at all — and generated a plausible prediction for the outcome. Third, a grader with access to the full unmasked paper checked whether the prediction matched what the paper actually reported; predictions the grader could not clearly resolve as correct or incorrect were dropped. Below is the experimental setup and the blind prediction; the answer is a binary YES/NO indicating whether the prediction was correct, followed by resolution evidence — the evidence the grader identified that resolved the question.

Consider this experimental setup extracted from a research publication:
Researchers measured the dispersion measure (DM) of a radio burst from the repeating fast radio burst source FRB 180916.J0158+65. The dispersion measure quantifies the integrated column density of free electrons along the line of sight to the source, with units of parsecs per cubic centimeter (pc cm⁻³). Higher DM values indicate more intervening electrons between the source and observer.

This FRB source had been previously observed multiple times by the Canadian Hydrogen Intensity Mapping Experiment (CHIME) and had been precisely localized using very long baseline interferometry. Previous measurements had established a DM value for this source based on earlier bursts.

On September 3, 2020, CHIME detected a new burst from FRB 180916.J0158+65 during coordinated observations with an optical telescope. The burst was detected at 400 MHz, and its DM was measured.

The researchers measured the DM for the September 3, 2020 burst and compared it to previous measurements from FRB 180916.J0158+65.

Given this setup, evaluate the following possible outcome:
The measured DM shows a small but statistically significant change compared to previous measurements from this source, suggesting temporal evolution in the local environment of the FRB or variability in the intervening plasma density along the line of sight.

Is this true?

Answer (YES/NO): NO